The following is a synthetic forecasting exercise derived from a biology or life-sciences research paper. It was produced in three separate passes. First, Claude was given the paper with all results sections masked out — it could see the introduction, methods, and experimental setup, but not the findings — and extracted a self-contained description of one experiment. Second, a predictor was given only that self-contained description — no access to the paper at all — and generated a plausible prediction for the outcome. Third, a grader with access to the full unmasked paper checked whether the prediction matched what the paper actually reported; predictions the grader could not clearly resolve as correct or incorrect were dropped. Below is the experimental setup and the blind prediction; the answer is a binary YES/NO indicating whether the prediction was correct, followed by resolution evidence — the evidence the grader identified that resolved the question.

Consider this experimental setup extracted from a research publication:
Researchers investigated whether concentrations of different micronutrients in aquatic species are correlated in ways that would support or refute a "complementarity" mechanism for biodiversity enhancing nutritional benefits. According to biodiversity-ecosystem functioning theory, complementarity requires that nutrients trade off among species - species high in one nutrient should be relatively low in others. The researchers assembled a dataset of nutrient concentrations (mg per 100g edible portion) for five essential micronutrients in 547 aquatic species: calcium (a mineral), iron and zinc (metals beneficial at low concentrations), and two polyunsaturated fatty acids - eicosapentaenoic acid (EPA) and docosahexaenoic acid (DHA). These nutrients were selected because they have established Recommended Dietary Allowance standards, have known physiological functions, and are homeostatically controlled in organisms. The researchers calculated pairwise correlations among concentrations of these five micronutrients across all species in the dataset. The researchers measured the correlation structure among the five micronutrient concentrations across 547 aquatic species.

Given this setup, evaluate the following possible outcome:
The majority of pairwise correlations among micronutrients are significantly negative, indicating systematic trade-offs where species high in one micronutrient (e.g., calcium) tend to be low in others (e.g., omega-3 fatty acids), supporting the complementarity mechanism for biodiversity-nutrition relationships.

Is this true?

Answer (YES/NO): NO